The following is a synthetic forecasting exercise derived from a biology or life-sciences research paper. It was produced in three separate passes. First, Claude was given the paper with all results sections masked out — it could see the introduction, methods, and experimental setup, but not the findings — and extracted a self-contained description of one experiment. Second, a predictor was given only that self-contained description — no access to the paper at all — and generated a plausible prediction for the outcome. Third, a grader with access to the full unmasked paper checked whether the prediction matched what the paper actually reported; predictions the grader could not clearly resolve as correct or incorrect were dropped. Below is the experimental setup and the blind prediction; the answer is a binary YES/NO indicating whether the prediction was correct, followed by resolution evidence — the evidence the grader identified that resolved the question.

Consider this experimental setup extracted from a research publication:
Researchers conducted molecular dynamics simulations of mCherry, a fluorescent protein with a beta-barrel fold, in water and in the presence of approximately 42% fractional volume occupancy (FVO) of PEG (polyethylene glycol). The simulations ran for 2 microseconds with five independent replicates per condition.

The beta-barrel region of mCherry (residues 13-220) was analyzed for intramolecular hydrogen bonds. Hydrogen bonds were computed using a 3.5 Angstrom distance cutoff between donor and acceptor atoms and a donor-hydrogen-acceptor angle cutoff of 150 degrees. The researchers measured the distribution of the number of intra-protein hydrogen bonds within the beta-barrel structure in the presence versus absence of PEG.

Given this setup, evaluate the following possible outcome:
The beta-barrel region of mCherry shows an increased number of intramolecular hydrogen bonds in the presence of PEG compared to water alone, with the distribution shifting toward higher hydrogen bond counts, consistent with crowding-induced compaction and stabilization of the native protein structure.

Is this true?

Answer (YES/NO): NO